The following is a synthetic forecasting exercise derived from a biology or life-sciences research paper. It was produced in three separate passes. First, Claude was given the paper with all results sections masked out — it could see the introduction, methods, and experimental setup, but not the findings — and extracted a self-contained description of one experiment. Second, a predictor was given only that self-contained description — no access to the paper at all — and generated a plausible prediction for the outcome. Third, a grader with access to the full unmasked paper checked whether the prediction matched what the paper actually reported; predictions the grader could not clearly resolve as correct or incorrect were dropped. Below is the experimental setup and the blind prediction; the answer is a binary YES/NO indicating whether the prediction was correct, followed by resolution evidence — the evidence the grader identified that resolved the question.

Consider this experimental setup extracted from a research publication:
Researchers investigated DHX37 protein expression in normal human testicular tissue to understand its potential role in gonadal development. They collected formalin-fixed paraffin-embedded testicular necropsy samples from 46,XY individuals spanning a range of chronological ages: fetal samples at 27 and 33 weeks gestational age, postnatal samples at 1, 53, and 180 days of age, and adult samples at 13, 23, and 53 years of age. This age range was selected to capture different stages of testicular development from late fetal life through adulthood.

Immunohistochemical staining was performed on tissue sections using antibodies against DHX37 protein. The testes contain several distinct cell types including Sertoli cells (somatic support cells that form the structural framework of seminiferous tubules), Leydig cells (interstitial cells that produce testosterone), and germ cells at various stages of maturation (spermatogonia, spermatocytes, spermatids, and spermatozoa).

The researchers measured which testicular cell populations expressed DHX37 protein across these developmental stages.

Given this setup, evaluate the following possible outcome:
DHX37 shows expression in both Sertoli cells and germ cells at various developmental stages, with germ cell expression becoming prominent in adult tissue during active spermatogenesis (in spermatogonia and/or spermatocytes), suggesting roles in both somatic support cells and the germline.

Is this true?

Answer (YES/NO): NO